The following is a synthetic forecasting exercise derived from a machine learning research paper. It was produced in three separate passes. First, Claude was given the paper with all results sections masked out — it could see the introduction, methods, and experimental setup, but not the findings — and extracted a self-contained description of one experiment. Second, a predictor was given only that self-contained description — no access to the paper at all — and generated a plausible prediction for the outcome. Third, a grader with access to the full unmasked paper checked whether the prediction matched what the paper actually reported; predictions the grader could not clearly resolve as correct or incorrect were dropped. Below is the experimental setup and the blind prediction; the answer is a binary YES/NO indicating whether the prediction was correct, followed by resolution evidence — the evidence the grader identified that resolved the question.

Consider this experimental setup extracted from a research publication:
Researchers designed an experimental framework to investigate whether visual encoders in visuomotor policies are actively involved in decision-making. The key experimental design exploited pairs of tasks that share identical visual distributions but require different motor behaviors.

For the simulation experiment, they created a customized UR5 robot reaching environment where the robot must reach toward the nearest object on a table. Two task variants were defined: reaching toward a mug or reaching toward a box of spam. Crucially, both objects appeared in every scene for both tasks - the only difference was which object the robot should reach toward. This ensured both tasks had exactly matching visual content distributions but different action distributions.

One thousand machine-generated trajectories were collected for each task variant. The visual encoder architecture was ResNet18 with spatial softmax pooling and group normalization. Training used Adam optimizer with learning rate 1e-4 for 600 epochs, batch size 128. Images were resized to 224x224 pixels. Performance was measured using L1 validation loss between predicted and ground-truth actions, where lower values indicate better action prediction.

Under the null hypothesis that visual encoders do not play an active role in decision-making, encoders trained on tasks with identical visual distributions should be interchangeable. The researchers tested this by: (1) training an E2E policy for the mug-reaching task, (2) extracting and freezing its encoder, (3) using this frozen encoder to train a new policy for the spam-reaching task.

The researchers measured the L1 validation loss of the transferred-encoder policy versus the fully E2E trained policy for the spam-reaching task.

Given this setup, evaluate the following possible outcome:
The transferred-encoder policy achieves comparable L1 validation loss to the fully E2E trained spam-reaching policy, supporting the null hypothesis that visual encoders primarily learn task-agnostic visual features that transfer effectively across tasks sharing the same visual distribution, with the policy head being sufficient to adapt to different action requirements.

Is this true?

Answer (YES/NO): NO